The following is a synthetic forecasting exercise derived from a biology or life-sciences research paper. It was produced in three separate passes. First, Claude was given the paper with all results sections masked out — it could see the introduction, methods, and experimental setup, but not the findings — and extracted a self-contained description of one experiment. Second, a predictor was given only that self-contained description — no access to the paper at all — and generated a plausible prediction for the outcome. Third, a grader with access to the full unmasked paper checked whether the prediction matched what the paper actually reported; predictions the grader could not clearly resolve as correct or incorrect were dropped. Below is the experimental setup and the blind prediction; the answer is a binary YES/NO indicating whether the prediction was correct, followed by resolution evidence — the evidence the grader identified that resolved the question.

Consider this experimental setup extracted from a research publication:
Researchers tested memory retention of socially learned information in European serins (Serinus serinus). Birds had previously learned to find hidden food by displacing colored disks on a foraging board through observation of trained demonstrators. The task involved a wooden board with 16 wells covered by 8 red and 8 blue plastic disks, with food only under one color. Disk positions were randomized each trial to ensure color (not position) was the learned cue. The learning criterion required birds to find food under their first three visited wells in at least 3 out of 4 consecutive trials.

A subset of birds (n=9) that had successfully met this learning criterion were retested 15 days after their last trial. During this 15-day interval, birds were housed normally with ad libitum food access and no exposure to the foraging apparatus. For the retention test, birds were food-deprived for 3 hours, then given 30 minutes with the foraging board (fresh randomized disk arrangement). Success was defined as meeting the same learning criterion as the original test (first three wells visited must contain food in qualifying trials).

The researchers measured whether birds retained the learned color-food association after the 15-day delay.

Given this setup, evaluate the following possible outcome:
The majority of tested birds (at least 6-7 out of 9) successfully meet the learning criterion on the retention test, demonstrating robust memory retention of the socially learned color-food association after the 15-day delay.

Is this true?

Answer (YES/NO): YES